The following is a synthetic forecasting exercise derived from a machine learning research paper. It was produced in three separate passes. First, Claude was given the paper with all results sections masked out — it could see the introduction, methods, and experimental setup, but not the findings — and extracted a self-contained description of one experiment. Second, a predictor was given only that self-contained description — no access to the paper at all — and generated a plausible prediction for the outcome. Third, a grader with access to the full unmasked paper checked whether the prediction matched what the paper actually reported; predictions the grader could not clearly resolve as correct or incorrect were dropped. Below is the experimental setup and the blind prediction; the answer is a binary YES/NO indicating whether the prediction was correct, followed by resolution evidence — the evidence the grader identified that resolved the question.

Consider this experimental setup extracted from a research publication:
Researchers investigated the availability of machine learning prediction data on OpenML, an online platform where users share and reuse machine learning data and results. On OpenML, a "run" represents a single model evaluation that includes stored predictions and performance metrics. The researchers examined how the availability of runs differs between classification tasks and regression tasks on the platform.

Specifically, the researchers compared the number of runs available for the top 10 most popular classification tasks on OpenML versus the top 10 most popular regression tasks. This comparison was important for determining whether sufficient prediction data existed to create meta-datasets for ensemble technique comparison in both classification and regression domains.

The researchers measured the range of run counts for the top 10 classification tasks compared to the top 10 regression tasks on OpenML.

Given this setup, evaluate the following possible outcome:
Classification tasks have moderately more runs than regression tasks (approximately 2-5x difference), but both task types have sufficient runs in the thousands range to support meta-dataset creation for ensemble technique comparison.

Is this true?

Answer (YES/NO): NO